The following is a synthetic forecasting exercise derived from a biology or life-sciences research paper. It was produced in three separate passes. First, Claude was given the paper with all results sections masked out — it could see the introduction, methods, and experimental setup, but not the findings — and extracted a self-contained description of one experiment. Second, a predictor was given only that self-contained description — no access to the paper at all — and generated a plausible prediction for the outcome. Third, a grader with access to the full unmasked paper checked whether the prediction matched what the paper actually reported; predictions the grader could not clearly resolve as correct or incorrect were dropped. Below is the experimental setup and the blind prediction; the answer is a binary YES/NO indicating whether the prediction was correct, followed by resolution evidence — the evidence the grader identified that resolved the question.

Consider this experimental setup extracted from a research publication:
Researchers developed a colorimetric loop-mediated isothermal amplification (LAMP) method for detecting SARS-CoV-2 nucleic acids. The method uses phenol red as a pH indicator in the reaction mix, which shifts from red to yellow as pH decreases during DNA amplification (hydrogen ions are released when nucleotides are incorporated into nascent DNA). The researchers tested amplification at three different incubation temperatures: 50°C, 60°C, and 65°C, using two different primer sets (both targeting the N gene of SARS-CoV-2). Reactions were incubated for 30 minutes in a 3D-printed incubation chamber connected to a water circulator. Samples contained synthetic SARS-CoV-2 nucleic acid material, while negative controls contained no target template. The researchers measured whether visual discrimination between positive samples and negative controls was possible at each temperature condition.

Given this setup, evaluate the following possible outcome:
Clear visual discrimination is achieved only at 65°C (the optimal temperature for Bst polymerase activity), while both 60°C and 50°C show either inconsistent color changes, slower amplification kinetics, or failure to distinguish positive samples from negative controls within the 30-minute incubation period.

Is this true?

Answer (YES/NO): NO